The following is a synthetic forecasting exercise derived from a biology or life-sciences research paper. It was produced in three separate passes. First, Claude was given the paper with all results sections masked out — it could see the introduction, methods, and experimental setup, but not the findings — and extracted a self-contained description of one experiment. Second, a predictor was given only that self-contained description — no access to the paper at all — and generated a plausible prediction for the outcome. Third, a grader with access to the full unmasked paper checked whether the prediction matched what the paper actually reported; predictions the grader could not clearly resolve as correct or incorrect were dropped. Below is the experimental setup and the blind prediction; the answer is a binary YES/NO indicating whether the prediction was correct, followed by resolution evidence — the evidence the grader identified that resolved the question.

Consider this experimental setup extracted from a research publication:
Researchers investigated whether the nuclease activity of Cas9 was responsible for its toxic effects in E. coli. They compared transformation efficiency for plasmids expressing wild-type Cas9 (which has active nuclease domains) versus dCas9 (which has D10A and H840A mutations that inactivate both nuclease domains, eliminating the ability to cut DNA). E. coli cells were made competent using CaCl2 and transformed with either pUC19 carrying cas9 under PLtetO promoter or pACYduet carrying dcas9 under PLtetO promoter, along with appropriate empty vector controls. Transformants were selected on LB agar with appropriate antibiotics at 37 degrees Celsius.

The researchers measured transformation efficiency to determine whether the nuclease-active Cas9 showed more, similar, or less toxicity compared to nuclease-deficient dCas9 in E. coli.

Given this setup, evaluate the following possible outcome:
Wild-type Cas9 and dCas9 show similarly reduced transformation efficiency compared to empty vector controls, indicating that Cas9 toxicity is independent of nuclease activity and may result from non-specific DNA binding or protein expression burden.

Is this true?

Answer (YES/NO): NO